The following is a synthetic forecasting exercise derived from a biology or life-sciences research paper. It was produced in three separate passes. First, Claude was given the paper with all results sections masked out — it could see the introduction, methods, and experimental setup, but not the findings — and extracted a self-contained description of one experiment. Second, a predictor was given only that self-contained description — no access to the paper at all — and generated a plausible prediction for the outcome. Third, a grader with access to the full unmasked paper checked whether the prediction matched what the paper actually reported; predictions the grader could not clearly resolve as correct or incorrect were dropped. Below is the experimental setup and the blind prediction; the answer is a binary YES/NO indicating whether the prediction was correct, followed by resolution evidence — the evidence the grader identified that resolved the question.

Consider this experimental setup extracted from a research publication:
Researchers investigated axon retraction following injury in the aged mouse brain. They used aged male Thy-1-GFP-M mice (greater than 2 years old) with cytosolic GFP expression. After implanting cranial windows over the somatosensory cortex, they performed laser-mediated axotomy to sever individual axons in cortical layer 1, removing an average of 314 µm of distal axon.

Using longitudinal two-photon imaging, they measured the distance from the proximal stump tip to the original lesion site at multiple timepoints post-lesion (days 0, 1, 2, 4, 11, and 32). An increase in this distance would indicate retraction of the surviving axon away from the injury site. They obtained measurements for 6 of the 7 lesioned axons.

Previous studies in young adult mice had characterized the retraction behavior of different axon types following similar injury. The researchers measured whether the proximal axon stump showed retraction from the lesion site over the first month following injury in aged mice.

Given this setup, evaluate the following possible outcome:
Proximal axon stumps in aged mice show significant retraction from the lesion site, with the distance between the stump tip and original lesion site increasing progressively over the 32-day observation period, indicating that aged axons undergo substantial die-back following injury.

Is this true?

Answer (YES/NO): NO